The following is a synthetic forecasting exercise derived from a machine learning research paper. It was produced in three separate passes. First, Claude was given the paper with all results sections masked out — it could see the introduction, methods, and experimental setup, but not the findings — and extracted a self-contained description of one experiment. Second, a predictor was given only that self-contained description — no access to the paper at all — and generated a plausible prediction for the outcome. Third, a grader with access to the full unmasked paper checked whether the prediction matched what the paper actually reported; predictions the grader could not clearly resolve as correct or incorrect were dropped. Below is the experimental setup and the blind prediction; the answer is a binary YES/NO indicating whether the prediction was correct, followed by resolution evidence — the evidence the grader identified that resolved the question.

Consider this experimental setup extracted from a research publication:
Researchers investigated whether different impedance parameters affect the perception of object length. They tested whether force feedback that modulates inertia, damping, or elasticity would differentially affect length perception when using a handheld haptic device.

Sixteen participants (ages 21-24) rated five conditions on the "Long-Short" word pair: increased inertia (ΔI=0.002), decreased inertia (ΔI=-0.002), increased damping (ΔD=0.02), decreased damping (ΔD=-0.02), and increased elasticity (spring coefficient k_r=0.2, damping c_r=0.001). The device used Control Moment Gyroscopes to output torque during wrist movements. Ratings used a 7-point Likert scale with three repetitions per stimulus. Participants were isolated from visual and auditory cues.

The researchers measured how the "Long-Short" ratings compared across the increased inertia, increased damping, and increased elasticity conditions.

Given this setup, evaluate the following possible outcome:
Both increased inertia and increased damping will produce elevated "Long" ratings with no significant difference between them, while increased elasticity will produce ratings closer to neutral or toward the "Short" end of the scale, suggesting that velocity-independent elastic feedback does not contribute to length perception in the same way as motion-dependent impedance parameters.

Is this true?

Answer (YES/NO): NO